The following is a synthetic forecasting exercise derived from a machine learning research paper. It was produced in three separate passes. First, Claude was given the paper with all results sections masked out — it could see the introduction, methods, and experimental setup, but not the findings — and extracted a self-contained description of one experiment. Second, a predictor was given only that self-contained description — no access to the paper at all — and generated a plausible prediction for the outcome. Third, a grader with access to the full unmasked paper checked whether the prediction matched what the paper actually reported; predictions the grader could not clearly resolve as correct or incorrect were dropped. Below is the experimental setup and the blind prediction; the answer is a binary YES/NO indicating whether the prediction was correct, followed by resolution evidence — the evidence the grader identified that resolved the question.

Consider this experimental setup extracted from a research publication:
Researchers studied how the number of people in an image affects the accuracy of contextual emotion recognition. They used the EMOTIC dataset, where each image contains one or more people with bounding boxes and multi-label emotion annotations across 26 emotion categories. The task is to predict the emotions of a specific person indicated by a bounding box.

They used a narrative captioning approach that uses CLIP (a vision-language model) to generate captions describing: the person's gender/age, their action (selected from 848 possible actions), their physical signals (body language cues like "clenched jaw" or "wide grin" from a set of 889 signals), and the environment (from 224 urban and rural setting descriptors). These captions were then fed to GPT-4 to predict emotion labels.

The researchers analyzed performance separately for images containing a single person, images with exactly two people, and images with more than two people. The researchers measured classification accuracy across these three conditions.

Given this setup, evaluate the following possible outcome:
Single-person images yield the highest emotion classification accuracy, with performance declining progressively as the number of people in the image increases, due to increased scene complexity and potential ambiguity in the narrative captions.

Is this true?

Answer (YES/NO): YES